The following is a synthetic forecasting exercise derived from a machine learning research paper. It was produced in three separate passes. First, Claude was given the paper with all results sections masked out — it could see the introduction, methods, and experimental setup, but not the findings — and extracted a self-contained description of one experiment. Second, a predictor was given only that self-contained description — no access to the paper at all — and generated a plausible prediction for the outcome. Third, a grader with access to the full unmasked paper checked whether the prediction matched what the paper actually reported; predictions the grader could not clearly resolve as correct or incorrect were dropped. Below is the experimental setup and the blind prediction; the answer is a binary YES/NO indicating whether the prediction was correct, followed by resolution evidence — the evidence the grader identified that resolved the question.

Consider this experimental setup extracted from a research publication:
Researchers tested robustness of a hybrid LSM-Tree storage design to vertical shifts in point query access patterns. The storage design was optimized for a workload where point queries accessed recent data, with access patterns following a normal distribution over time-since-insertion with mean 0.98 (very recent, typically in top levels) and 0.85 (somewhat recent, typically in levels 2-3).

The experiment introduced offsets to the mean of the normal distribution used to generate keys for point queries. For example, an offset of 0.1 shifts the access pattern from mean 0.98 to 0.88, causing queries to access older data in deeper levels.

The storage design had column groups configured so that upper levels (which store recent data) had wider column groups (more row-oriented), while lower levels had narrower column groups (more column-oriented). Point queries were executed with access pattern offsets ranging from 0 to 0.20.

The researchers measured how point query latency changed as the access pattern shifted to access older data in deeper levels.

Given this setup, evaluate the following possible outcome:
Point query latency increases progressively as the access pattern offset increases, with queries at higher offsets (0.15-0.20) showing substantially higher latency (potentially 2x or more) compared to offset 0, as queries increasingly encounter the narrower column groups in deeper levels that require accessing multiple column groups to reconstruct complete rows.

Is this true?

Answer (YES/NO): NO